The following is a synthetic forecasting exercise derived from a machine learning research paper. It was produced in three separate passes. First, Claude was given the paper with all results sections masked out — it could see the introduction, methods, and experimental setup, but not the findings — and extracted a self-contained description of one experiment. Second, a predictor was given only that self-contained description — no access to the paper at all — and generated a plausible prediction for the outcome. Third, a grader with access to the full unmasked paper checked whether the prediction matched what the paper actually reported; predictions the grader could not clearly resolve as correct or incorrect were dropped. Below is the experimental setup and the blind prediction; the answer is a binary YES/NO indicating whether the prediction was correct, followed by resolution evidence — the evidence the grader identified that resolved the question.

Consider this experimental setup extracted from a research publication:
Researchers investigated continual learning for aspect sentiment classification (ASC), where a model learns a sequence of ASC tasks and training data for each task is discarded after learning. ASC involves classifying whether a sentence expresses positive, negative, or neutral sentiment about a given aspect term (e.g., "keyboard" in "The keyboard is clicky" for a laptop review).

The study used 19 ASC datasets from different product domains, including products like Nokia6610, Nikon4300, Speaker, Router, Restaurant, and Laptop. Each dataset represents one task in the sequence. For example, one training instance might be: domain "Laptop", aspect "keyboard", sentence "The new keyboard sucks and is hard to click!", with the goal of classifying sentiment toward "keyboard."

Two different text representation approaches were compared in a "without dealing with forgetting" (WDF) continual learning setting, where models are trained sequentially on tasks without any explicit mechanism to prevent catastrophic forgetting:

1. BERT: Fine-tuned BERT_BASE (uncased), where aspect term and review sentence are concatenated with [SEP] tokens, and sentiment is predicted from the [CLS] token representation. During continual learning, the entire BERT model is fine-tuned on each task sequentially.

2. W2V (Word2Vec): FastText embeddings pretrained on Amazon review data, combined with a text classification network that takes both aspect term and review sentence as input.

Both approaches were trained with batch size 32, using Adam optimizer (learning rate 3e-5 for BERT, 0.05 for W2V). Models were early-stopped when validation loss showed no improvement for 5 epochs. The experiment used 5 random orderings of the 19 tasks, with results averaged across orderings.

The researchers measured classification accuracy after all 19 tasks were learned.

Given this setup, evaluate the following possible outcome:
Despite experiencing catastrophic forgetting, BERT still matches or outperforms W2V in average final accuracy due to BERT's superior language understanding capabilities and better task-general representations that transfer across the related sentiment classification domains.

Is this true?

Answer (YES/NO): NO